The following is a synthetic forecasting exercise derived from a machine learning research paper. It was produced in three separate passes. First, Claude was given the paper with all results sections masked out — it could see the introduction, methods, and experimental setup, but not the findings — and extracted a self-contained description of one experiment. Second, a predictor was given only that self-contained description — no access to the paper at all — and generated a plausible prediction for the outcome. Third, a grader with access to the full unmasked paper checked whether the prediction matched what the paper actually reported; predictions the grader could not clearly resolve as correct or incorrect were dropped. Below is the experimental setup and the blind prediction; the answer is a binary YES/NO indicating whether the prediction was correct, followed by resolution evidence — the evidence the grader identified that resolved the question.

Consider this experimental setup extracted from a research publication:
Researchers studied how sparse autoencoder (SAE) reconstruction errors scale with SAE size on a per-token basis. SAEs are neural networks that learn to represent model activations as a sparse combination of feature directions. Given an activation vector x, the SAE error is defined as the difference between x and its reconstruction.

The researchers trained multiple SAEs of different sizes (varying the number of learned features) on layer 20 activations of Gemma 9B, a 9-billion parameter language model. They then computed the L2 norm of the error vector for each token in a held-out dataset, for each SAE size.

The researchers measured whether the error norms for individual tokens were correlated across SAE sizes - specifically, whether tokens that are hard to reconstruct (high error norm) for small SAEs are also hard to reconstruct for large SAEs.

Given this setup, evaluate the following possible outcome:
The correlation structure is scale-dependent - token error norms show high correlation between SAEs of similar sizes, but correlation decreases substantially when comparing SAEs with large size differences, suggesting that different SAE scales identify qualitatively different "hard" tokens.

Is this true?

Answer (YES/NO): NO